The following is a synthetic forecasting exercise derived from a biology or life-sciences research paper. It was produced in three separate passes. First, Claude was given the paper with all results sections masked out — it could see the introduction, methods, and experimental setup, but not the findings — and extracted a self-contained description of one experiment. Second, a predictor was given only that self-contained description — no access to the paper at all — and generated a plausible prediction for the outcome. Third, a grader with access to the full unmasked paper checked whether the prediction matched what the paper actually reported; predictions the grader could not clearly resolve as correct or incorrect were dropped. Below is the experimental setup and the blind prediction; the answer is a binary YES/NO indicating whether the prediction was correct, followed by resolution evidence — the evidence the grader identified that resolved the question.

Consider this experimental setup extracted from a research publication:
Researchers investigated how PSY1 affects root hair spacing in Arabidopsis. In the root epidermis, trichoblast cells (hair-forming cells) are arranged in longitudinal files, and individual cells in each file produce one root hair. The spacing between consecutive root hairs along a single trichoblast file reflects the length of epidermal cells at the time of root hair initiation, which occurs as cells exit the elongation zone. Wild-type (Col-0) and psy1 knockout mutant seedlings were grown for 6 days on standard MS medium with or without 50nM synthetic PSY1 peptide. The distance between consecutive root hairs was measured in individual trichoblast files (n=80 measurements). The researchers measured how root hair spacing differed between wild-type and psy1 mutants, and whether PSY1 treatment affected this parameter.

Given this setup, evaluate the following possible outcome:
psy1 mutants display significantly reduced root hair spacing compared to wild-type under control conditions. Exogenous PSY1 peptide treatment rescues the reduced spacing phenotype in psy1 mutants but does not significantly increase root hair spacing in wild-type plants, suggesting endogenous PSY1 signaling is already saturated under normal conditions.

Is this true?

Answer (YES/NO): NO